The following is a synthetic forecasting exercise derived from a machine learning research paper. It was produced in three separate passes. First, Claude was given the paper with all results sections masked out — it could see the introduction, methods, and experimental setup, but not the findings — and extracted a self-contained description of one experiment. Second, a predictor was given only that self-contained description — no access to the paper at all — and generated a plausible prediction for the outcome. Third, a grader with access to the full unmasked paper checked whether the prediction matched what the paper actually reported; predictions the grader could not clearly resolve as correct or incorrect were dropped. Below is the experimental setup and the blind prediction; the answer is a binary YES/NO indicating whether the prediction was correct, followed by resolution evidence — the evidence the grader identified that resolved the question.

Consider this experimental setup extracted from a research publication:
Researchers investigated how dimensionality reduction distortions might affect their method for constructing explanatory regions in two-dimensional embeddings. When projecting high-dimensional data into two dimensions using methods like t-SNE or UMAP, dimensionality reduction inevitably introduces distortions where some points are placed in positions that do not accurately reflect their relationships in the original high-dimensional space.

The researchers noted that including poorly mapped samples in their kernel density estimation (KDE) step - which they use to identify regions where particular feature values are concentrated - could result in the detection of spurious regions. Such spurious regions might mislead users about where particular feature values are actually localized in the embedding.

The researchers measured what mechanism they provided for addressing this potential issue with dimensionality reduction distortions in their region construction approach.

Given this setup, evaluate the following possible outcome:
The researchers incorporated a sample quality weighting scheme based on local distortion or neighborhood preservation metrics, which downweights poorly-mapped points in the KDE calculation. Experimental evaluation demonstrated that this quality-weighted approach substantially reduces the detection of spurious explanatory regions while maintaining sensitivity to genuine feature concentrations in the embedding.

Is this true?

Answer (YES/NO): NO